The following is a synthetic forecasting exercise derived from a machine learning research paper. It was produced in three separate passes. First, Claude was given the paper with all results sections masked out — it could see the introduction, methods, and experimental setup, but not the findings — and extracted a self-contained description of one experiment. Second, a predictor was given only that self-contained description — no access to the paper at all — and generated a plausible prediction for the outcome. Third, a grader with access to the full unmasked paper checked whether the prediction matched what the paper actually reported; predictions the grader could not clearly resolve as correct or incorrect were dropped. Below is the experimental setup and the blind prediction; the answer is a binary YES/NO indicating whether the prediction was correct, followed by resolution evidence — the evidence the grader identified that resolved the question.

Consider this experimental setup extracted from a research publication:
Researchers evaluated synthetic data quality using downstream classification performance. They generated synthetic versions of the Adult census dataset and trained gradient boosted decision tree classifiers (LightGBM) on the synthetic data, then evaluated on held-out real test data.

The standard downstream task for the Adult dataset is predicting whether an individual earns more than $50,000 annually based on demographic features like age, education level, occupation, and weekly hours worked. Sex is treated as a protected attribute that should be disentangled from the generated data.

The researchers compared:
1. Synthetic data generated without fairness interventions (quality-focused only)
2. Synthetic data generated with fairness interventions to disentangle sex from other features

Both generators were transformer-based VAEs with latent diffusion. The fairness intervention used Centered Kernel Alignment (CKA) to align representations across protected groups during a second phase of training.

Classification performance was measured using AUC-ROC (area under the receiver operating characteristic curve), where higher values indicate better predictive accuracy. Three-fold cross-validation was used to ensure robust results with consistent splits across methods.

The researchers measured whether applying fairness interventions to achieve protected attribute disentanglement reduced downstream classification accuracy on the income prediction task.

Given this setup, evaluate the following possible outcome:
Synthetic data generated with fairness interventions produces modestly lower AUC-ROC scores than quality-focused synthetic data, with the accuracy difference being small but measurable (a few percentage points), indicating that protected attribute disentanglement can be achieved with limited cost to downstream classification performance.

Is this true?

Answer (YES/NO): YES